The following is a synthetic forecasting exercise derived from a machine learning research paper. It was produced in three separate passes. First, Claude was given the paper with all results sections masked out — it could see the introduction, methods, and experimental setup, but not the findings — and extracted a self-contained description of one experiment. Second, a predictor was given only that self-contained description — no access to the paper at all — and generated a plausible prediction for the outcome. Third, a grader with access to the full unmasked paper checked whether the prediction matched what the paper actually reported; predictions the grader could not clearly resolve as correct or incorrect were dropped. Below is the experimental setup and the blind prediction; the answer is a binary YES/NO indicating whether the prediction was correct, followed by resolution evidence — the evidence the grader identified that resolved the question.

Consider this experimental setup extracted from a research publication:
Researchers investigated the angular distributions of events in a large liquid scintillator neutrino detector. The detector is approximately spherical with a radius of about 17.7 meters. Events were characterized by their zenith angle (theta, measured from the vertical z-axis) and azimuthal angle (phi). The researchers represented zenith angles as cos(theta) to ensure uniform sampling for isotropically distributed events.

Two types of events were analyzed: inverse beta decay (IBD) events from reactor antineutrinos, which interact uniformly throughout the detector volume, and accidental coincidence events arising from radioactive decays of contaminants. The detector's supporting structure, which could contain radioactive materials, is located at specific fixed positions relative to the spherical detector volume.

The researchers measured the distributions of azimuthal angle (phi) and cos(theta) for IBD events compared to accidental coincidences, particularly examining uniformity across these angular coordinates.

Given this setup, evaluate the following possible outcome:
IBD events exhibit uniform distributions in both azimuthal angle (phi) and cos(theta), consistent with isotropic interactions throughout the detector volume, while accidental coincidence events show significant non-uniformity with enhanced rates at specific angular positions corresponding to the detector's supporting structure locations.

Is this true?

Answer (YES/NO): YES